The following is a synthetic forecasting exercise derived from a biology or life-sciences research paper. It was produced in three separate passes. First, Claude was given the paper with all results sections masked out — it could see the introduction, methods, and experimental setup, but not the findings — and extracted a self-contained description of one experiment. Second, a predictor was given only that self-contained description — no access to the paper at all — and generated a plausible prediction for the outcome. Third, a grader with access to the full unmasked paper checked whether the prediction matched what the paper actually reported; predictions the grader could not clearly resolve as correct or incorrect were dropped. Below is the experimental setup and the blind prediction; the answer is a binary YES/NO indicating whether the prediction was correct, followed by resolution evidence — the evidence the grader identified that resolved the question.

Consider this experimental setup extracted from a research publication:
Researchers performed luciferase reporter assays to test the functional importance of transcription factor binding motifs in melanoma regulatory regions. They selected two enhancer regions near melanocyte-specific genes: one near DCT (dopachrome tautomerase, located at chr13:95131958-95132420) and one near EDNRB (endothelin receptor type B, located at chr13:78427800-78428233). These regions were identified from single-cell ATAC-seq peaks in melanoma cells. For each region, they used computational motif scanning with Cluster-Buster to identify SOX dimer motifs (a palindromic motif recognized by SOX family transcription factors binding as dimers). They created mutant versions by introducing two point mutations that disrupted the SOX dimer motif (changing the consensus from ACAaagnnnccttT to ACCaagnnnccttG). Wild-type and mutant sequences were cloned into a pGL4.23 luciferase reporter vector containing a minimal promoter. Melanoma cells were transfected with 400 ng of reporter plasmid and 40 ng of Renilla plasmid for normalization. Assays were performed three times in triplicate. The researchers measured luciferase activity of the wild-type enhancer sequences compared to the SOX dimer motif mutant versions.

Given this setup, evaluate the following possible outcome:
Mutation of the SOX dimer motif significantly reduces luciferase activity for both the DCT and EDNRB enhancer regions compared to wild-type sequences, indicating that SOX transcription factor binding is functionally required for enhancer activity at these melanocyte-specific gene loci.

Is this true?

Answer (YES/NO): YES